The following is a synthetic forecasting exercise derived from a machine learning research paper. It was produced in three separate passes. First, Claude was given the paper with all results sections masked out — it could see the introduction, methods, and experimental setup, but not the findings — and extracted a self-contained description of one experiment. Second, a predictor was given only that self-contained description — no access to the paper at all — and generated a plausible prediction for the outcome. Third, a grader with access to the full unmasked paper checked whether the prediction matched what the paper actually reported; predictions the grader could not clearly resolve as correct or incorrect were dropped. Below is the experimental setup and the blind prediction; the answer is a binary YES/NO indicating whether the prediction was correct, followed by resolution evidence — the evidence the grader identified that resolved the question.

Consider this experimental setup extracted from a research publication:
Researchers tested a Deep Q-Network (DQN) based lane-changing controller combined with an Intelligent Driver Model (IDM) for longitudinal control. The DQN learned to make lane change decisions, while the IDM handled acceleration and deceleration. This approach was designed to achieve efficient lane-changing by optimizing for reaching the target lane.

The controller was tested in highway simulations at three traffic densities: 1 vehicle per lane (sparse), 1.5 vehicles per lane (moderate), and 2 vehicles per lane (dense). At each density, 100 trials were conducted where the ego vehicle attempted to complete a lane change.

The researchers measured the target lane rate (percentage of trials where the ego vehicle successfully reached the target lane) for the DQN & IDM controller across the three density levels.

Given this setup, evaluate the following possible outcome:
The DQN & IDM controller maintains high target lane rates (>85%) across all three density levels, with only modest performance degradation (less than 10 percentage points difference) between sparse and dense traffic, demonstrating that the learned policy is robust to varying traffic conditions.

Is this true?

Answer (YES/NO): YES